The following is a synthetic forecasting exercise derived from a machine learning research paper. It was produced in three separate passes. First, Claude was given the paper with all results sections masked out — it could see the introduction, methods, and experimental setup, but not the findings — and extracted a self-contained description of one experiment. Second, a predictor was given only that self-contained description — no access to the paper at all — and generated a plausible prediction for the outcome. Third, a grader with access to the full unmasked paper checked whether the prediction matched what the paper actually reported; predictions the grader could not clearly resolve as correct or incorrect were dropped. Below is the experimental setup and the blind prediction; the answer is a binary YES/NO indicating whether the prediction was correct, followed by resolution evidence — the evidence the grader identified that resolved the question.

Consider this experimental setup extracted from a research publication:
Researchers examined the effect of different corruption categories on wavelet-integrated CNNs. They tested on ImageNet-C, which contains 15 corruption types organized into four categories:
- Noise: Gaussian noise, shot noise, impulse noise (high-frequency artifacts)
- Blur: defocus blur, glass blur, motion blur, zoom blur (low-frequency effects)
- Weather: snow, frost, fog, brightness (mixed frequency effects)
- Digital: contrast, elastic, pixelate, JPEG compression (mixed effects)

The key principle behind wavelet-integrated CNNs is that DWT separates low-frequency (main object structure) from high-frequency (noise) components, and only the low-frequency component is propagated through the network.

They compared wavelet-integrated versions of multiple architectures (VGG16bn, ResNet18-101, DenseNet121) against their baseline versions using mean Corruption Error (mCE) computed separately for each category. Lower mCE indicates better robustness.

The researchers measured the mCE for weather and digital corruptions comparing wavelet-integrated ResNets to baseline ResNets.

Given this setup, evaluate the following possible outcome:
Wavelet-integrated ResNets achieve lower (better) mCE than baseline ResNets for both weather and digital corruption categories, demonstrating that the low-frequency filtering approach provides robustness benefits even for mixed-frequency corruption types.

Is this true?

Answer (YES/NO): NO